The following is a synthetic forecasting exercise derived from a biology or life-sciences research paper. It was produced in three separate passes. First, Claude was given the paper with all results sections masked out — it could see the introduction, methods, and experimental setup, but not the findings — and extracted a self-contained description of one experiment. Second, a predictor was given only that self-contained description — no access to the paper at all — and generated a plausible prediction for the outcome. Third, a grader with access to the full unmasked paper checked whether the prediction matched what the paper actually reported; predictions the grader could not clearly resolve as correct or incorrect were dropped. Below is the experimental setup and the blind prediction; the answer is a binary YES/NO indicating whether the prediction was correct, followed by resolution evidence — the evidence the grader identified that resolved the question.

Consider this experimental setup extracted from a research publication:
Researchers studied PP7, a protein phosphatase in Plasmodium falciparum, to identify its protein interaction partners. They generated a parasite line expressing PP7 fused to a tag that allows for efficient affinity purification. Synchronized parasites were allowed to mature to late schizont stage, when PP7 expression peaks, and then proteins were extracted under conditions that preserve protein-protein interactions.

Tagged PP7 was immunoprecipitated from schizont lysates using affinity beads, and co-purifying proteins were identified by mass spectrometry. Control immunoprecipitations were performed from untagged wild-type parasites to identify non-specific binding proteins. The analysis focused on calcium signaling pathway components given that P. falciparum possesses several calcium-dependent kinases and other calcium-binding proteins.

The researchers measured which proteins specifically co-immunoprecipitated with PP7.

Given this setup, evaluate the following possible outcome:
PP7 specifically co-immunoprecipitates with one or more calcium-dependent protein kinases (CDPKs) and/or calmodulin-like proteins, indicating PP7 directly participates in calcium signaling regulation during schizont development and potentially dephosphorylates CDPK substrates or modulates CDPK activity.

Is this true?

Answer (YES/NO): YES